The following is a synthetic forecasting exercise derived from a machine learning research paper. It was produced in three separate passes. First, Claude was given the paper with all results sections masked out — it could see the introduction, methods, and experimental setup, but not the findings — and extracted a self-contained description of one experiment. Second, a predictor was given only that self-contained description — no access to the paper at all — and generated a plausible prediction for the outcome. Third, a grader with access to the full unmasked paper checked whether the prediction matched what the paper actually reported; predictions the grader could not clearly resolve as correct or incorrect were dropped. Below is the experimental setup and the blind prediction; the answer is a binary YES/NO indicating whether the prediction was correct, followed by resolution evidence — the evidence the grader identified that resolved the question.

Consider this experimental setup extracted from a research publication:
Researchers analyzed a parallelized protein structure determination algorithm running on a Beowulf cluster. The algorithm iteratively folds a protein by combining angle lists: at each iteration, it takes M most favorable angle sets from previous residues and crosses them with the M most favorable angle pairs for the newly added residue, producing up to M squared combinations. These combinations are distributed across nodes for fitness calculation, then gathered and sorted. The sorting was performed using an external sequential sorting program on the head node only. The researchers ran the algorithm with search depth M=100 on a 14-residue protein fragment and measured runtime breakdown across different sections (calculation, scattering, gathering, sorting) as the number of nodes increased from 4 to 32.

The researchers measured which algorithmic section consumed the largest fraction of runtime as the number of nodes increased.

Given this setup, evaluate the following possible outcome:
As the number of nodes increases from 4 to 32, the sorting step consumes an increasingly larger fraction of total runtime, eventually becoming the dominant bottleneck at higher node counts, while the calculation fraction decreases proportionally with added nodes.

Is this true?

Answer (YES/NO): YES